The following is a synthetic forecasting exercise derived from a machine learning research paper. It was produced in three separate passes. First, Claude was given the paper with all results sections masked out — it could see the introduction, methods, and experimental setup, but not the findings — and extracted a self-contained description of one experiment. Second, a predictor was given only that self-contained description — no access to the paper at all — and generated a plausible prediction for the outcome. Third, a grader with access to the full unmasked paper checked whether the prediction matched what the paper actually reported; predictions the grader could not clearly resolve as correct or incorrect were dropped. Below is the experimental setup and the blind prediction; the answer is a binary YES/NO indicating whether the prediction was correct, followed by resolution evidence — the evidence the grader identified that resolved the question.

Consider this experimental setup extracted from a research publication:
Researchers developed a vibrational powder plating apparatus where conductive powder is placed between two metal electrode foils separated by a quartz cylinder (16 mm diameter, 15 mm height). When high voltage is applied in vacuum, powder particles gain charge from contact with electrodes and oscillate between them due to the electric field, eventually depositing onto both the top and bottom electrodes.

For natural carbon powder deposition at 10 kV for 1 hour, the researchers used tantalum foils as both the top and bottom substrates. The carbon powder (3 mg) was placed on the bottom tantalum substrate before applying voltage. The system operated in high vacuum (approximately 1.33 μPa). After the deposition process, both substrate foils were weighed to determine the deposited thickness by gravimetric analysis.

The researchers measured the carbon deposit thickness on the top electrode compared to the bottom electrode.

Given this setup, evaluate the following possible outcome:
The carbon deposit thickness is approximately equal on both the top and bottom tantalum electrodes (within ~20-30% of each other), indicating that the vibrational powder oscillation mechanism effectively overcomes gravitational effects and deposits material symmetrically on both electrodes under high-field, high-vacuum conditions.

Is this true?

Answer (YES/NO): NO